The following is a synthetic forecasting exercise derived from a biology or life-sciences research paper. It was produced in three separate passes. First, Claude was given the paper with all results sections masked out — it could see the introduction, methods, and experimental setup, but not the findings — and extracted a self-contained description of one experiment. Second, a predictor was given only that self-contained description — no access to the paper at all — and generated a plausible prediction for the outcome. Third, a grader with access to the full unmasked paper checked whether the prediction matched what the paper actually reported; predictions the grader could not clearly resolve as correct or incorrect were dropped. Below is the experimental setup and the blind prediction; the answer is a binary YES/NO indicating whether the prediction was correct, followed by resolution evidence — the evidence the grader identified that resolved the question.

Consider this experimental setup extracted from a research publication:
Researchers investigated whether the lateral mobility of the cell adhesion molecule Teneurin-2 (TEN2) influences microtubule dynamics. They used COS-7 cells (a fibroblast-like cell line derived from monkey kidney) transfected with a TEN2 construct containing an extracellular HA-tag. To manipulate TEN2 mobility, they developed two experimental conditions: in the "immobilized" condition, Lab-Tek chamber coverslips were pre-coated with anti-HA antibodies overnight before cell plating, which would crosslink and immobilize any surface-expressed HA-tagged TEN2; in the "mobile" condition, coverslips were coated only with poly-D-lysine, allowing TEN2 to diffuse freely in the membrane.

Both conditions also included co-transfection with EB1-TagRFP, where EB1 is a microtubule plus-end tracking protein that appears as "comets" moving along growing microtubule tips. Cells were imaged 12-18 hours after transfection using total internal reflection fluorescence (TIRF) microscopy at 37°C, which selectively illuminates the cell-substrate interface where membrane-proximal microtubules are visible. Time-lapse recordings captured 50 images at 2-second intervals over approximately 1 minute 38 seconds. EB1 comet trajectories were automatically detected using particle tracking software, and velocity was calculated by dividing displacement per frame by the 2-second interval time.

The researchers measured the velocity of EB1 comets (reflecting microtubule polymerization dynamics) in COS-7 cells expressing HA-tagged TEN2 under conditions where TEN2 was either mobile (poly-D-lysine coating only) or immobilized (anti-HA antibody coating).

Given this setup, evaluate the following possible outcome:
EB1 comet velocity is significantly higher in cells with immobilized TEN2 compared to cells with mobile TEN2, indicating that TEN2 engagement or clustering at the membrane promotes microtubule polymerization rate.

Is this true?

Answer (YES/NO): NO